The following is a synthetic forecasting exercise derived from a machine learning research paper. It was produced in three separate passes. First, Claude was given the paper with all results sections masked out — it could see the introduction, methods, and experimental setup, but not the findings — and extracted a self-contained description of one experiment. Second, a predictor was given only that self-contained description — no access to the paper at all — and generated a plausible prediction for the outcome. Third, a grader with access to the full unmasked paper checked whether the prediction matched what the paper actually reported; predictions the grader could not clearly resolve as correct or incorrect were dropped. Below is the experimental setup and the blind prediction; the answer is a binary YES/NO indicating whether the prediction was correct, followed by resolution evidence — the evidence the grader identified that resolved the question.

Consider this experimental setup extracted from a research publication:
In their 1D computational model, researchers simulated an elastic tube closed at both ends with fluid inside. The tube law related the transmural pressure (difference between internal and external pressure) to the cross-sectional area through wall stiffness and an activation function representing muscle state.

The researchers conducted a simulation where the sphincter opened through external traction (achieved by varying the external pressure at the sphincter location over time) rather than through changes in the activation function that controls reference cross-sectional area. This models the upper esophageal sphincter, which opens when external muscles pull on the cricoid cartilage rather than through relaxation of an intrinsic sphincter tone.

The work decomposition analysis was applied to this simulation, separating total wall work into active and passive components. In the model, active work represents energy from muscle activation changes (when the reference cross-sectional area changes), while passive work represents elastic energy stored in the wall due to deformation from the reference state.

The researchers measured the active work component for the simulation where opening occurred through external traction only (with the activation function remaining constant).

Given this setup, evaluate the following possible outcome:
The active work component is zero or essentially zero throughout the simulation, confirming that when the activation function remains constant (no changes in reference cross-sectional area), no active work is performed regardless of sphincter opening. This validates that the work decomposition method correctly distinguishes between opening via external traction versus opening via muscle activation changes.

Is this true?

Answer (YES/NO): YES